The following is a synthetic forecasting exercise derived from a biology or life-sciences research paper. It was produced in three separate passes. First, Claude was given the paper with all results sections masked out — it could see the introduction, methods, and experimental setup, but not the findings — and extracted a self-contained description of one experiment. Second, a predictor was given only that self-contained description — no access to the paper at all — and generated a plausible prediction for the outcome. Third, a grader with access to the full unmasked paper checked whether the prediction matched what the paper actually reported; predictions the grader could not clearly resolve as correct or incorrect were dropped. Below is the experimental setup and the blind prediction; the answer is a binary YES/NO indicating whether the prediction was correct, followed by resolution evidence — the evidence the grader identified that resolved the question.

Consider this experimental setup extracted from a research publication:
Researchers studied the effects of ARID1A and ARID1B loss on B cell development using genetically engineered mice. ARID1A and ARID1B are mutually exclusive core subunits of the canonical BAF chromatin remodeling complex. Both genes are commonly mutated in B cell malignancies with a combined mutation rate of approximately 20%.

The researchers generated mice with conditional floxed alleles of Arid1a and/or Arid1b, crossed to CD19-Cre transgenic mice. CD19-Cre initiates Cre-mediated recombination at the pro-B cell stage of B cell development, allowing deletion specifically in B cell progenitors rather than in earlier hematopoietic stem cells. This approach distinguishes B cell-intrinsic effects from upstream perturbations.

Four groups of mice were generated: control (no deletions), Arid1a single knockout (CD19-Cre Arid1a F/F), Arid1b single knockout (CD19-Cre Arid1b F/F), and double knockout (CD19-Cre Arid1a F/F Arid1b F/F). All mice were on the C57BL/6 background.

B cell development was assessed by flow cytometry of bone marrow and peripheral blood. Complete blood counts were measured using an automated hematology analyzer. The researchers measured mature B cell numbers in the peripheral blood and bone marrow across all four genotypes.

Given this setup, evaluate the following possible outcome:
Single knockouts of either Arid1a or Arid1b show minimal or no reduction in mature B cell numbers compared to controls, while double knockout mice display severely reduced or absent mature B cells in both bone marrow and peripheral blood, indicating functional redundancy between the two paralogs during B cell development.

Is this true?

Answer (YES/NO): NO